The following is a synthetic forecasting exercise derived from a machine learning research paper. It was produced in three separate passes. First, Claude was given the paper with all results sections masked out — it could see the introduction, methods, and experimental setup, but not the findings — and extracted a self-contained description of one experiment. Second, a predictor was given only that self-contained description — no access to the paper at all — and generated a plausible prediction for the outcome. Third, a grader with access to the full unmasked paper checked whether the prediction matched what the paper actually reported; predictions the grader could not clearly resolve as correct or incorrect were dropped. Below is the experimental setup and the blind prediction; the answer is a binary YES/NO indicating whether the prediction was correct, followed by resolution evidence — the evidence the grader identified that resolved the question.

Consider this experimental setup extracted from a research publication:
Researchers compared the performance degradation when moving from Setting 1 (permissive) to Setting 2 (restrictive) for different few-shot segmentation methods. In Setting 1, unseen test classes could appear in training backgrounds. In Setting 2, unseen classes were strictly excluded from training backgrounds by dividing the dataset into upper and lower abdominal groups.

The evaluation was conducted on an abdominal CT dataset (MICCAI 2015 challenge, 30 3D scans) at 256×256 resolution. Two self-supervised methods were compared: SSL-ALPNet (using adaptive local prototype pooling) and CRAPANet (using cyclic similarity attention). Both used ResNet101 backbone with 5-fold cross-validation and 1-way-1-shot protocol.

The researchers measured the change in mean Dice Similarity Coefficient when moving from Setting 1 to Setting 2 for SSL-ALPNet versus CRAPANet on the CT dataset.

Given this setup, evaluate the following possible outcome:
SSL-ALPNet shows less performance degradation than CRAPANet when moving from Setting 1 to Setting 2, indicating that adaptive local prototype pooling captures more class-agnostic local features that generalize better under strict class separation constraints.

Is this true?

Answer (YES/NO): NO